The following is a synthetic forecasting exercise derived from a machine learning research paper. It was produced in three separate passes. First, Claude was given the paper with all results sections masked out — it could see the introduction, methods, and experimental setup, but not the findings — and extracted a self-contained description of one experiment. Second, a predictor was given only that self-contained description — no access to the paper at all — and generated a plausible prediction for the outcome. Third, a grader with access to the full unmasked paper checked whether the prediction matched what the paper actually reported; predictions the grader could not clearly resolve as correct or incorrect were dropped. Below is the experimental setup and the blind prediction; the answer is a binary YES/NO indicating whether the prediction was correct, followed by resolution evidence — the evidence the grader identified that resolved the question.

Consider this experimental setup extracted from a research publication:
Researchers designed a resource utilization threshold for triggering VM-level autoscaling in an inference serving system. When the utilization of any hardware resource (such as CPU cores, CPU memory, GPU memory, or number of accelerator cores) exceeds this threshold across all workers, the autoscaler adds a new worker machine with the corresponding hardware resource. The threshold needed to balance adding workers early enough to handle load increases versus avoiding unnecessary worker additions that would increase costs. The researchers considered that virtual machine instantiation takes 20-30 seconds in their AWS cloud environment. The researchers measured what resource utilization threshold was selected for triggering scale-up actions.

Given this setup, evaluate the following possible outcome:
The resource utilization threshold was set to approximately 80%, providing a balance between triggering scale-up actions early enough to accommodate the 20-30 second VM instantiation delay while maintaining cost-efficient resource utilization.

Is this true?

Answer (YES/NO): YES